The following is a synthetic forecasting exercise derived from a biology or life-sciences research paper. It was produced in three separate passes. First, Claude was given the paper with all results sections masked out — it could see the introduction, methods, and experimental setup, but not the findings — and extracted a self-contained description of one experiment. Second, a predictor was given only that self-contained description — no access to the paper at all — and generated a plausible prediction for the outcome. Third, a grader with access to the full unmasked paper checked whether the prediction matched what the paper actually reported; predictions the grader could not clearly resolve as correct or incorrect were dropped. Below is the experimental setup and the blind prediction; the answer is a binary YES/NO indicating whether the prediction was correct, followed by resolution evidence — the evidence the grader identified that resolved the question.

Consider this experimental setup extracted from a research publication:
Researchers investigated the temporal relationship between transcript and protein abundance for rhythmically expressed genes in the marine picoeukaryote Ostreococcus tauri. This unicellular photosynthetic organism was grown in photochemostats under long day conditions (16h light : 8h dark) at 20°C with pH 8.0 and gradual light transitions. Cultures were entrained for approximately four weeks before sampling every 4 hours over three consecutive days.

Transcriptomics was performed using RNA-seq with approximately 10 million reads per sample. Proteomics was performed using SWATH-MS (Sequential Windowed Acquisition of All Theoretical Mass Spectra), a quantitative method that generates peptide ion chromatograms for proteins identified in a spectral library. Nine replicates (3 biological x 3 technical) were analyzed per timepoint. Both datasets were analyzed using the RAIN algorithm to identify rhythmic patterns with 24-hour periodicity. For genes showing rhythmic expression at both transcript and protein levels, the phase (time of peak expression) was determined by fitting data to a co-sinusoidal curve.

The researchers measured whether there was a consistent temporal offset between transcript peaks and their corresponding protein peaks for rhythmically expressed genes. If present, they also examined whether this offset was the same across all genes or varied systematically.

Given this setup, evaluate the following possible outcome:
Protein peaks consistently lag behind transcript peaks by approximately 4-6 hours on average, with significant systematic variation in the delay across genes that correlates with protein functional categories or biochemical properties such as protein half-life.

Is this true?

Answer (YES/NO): NO